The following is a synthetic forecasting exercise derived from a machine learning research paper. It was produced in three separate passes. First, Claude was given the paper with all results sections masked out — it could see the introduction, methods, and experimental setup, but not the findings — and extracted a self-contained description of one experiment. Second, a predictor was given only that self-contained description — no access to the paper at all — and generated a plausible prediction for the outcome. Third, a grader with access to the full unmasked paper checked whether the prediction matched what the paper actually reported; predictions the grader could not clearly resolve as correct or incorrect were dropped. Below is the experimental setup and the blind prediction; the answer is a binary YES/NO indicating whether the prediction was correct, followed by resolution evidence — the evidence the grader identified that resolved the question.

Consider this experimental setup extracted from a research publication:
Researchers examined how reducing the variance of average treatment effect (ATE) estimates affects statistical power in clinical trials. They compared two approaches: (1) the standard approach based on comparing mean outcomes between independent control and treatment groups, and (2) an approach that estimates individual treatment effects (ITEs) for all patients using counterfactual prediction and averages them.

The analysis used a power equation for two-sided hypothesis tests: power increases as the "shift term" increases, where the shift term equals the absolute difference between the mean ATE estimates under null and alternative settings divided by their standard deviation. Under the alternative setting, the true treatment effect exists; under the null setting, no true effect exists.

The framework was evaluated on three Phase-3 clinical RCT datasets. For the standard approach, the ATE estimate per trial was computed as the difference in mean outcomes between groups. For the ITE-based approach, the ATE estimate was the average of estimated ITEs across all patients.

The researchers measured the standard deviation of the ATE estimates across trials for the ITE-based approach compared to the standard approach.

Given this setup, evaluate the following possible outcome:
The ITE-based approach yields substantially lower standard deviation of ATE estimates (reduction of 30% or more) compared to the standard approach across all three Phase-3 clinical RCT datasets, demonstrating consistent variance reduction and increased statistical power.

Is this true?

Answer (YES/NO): YES